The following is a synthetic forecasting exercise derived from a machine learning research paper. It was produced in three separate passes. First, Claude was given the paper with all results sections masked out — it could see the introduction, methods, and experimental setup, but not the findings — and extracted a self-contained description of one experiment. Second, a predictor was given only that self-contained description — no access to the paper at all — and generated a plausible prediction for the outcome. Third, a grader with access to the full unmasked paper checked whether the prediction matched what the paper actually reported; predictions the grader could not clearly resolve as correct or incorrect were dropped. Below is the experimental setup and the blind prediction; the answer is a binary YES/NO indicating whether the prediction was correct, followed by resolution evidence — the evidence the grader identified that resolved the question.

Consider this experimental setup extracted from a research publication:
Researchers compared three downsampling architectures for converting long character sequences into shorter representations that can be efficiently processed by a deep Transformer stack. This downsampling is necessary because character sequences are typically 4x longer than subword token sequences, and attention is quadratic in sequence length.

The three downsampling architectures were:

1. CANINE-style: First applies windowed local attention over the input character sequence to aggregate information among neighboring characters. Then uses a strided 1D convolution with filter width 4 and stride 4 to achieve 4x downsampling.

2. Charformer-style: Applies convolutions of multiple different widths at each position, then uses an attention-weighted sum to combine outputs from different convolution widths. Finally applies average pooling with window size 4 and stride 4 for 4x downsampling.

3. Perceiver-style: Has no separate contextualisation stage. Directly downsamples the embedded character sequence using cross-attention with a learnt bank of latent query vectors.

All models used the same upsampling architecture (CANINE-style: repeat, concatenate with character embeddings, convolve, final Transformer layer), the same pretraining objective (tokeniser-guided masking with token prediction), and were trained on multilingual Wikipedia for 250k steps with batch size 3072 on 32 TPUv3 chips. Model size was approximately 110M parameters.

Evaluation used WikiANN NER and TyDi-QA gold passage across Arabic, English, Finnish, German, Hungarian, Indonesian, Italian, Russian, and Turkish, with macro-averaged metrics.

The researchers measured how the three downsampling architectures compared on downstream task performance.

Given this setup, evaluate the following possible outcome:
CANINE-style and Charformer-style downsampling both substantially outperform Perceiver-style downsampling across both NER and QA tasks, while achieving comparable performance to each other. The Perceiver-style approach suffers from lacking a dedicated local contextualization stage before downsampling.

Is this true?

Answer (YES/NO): NO